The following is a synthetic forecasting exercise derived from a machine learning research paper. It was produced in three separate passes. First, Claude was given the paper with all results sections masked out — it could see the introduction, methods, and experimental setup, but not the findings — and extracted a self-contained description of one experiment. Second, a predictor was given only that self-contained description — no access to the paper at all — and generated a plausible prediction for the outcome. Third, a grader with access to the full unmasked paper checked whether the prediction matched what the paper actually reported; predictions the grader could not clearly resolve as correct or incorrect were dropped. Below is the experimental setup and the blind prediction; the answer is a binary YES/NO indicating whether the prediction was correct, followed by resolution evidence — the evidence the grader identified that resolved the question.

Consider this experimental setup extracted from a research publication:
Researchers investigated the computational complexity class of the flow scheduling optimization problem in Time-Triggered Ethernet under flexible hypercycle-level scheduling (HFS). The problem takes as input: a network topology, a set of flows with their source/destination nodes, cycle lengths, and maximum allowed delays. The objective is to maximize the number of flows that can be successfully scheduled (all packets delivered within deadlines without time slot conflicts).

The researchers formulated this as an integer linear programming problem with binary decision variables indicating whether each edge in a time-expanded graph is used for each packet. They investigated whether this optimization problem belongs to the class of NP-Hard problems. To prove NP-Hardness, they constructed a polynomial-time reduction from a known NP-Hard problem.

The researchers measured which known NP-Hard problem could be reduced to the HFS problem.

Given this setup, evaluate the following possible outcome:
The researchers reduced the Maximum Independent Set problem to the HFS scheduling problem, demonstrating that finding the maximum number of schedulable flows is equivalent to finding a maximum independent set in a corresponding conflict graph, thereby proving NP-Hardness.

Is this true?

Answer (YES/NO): NO